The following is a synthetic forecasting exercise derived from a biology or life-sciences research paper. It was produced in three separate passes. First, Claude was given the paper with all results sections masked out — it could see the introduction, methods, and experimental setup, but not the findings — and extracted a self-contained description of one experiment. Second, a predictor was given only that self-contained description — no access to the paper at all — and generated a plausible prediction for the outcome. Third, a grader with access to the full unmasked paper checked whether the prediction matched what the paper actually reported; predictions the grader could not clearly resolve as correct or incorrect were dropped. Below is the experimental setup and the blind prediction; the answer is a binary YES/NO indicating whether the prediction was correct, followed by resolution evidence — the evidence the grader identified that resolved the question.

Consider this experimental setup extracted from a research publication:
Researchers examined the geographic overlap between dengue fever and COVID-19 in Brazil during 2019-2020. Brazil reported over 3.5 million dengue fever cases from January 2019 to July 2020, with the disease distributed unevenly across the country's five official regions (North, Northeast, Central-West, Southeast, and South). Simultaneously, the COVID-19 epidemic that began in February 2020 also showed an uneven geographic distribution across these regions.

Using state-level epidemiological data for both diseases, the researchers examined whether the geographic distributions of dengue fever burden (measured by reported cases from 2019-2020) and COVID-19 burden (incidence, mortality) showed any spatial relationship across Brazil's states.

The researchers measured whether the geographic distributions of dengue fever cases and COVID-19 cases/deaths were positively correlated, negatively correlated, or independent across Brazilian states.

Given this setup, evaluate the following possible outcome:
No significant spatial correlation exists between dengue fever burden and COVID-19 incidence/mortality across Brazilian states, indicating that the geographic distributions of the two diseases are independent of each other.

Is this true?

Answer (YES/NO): NO